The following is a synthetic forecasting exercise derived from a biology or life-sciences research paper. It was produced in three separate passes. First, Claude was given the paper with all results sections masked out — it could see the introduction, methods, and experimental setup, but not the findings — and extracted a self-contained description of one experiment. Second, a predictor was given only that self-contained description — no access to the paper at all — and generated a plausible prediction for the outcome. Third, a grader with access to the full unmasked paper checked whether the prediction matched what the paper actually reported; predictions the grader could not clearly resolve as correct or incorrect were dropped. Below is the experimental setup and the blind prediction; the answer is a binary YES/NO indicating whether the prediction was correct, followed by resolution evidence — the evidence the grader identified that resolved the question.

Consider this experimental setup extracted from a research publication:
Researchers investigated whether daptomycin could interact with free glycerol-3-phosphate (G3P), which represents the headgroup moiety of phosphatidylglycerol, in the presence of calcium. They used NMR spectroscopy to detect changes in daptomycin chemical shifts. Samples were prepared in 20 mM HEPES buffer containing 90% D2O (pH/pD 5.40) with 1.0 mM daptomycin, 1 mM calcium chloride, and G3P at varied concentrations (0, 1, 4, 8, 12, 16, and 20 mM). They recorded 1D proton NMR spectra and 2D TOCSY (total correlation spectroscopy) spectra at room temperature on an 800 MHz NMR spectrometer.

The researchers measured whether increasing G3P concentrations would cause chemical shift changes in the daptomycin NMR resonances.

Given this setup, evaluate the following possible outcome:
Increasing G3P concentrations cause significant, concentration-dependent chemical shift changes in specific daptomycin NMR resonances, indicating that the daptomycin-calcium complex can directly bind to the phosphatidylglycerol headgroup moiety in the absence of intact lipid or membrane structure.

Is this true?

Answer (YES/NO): NO